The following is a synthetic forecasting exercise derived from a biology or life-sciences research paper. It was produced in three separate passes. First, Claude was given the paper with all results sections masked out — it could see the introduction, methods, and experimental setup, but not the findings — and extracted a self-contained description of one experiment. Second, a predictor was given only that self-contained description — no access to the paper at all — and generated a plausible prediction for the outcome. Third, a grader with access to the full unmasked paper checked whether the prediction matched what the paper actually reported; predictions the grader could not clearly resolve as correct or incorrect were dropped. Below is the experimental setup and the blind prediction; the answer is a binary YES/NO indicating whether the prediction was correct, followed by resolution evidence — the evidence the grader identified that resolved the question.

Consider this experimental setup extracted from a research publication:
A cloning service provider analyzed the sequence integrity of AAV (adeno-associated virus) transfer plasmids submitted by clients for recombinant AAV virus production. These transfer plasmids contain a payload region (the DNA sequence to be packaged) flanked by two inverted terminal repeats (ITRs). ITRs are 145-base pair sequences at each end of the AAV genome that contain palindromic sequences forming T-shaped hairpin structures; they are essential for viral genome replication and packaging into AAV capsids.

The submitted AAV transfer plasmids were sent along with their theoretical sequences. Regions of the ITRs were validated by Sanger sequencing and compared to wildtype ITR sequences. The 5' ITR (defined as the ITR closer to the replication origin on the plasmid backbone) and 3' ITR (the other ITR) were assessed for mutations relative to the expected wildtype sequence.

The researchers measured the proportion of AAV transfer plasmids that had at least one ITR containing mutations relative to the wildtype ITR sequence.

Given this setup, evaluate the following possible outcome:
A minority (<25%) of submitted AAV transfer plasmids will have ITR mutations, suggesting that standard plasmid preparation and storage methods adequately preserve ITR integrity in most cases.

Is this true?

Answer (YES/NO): NO